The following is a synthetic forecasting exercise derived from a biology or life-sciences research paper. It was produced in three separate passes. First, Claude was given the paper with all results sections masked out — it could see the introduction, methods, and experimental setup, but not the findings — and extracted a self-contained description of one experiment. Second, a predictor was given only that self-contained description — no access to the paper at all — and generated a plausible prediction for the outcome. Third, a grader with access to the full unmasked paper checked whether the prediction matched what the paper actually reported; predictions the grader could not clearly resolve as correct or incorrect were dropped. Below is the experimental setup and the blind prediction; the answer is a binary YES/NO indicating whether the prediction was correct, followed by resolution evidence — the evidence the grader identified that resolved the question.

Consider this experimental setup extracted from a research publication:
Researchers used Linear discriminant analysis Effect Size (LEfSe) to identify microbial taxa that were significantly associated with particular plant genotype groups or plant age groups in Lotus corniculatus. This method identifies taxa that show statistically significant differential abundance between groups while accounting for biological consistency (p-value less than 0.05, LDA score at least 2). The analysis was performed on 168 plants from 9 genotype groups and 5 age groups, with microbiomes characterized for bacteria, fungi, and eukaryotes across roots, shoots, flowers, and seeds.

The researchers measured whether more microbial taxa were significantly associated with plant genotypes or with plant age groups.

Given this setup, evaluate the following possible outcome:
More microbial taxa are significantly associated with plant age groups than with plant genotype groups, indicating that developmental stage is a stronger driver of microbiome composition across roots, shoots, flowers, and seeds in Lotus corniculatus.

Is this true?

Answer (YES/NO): NO